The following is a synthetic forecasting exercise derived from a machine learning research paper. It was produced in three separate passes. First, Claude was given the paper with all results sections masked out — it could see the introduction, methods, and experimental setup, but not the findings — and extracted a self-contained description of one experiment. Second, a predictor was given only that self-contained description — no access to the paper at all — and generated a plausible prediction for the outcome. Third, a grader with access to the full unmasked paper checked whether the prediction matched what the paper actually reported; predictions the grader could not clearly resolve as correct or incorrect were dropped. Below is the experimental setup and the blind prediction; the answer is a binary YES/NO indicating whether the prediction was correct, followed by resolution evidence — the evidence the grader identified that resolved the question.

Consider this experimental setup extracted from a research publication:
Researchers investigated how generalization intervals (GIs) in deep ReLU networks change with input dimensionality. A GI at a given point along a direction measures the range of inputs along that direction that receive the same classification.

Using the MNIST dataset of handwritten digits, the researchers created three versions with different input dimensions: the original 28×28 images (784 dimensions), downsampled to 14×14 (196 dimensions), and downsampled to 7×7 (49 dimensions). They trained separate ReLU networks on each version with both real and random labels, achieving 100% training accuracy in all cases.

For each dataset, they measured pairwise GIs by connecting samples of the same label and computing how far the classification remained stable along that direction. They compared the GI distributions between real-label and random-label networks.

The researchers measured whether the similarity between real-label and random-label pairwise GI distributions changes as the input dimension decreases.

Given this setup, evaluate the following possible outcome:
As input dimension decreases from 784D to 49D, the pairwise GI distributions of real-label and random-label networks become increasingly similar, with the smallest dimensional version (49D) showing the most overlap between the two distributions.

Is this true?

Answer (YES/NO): NO